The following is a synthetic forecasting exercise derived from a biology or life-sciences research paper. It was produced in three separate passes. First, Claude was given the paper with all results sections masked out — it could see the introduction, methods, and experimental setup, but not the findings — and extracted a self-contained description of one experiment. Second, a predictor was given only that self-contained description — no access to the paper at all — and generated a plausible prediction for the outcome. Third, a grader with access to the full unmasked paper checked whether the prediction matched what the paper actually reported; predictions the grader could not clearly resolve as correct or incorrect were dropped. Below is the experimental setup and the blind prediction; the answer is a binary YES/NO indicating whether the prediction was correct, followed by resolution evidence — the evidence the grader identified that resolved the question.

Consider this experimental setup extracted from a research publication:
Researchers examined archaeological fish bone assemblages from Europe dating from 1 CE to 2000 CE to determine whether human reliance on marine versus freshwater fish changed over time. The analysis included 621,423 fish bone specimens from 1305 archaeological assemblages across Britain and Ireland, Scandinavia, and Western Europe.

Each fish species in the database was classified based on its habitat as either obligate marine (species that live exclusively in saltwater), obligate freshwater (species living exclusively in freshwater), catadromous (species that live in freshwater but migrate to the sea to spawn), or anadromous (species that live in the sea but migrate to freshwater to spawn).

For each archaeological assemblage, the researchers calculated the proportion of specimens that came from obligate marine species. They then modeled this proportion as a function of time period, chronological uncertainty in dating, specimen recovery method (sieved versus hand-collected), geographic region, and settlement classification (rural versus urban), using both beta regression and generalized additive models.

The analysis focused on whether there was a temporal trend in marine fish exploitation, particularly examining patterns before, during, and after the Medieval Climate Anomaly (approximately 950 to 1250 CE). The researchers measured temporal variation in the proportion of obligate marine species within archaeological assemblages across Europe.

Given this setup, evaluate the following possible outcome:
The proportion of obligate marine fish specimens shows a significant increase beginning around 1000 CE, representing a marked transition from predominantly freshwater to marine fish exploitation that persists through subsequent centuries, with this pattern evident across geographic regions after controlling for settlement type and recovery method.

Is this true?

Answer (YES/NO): NO